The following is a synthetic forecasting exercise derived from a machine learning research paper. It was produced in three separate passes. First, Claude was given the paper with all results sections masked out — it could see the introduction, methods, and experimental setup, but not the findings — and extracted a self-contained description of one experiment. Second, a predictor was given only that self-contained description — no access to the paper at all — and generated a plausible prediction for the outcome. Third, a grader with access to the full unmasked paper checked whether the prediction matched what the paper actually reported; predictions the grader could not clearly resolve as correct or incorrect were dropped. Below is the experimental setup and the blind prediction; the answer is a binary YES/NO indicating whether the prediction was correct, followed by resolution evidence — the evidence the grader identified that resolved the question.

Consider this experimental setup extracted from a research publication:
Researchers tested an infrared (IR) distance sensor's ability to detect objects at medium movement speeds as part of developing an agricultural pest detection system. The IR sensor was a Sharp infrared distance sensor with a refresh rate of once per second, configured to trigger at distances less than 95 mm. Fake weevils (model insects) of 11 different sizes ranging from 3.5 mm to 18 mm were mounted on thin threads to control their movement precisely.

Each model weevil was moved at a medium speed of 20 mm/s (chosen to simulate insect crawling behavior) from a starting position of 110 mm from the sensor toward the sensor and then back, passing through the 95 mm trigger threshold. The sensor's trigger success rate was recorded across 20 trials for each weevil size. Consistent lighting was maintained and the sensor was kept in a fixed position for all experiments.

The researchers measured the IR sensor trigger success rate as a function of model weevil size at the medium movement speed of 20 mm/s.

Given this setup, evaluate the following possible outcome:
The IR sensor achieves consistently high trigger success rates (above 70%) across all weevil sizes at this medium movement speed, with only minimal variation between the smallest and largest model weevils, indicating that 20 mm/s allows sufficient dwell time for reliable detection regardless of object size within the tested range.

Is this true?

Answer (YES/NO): NO